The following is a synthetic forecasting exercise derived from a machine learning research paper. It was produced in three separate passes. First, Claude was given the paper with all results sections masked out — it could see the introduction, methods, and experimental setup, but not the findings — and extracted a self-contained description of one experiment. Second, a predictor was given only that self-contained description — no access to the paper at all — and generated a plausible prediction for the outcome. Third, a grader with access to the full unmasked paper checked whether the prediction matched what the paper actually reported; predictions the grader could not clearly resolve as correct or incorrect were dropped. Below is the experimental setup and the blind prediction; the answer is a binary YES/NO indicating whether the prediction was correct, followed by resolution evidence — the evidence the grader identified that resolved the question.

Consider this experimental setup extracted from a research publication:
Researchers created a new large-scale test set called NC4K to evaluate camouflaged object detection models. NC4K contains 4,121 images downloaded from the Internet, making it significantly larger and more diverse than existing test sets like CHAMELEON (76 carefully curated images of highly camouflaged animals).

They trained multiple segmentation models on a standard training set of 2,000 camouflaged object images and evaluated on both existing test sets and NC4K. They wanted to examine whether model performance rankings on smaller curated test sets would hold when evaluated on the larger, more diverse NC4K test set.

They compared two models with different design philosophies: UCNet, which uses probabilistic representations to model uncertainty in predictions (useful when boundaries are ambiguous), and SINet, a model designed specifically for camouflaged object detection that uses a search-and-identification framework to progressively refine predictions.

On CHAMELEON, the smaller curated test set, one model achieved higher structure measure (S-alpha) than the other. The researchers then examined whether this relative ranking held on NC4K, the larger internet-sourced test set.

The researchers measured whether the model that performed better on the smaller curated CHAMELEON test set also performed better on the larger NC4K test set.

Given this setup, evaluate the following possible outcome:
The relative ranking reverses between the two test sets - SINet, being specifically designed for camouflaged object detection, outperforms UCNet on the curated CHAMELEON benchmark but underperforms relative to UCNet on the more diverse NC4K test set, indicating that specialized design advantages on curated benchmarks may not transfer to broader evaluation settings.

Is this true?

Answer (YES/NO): NO